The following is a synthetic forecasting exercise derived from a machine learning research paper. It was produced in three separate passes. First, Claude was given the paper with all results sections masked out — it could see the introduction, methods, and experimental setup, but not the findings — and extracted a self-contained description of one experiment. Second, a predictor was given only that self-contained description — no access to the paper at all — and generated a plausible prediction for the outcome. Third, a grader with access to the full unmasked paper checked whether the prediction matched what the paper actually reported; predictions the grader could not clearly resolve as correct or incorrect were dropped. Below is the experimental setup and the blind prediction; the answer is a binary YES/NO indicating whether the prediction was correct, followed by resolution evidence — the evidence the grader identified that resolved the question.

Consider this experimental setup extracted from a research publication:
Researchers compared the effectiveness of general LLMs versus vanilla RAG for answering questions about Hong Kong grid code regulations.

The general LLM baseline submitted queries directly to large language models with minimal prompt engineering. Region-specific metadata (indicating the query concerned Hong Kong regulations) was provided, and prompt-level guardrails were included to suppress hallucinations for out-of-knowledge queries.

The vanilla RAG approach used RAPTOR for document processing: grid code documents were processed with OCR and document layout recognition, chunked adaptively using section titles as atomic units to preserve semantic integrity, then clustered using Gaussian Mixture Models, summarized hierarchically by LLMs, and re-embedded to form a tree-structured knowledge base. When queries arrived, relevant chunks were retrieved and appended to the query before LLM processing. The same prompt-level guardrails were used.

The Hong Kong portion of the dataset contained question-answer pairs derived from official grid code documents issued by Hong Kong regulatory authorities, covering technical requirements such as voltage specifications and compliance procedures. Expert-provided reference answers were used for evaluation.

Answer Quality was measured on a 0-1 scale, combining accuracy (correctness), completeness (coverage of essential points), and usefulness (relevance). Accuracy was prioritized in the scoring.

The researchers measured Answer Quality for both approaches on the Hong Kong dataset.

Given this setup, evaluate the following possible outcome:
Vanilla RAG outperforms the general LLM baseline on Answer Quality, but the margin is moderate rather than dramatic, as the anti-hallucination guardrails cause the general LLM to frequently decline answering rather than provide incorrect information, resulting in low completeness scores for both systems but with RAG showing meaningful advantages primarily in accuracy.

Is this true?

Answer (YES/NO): NO